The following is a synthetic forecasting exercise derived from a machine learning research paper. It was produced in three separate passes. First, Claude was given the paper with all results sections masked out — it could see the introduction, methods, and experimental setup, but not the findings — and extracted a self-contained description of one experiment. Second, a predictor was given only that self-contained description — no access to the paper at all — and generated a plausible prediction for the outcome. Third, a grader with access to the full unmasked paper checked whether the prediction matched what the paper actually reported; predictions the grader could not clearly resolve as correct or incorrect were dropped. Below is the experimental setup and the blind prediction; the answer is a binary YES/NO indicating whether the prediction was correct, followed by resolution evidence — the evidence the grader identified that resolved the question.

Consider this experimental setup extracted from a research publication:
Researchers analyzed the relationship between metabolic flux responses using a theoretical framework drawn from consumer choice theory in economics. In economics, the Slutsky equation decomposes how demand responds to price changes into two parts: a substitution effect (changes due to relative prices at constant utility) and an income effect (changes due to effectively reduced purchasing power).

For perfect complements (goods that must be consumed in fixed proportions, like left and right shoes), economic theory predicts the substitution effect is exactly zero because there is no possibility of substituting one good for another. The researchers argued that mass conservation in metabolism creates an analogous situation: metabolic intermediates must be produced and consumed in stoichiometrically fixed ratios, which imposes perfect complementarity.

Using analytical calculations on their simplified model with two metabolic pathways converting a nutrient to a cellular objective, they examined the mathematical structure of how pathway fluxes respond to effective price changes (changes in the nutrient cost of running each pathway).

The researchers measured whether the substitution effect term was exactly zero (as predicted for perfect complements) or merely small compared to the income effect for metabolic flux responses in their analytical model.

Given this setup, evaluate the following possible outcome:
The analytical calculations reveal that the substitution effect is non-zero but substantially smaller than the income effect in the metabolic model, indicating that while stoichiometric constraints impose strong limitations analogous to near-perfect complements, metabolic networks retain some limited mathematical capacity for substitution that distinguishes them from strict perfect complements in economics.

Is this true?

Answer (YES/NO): NO